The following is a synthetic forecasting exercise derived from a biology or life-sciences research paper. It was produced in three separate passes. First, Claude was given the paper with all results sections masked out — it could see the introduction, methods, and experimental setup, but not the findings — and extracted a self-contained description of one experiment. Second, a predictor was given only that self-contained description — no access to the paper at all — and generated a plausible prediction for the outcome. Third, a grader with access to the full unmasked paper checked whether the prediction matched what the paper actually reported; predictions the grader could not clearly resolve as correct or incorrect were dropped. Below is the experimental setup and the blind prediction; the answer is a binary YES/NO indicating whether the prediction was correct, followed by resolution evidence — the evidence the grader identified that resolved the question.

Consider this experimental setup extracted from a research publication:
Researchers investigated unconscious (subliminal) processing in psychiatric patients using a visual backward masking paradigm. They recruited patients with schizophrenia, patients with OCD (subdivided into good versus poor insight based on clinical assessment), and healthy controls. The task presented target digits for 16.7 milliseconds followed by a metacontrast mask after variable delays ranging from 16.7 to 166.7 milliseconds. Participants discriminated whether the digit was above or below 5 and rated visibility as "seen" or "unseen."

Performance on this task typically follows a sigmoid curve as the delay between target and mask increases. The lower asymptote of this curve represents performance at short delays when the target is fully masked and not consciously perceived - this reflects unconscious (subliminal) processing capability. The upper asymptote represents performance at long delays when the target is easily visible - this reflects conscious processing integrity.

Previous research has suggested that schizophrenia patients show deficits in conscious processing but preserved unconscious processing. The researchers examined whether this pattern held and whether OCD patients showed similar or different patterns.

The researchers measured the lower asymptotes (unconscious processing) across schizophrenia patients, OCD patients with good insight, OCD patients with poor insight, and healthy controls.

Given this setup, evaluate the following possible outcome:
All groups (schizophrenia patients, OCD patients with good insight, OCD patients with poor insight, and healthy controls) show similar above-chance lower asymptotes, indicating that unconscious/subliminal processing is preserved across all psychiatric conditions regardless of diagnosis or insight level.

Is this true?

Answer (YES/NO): YES